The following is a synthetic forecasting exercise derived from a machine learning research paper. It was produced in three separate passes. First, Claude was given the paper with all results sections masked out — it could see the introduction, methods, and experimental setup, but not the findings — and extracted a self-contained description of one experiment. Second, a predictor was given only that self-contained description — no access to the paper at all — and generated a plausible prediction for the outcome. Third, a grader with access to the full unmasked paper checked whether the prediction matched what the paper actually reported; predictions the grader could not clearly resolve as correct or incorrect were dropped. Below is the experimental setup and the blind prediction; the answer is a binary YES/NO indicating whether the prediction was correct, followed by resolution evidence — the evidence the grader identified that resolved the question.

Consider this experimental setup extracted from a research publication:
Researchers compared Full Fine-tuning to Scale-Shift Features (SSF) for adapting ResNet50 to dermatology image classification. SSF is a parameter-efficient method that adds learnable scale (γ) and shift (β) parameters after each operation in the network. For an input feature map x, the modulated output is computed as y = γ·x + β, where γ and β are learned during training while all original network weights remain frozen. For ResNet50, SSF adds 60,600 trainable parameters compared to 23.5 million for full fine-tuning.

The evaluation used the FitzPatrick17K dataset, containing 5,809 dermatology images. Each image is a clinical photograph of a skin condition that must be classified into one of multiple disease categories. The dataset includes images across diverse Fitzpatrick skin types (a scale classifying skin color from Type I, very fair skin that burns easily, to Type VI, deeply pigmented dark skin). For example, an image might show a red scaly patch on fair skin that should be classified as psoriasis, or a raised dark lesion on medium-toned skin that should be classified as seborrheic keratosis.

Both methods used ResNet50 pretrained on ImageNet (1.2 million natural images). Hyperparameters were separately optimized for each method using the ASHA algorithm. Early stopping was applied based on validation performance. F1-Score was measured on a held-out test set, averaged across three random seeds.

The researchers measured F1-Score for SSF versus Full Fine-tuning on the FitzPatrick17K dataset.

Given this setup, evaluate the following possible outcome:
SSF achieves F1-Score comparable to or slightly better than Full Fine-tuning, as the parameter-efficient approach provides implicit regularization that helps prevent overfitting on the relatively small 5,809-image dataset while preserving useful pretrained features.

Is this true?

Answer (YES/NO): YES